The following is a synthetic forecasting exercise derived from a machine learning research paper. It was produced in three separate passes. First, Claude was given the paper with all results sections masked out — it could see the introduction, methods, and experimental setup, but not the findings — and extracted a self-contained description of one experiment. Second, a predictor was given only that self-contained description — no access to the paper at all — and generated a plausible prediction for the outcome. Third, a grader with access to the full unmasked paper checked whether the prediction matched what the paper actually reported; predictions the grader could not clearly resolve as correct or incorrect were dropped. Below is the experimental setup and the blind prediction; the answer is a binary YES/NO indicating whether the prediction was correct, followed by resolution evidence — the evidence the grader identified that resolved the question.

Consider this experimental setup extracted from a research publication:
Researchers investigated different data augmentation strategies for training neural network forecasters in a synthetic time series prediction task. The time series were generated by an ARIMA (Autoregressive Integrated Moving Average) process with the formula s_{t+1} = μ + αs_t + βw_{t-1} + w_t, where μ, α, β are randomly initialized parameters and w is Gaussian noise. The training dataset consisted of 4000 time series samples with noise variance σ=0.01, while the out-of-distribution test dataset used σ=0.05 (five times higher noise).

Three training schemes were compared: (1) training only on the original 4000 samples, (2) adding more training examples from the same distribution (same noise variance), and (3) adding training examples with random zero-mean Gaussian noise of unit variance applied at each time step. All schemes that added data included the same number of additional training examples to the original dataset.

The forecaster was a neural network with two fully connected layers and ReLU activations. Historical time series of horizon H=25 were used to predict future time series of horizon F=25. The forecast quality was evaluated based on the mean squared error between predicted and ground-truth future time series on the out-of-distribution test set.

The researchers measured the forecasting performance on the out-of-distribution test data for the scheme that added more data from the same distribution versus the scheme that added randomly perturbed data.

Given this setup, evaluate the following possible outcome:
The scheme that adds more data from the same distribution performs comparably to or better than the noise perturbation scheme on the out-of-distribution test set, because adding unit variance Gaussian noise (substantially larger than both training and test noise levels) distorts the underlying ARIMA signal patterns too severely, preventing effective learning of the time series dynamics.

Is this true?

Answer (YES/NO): NO